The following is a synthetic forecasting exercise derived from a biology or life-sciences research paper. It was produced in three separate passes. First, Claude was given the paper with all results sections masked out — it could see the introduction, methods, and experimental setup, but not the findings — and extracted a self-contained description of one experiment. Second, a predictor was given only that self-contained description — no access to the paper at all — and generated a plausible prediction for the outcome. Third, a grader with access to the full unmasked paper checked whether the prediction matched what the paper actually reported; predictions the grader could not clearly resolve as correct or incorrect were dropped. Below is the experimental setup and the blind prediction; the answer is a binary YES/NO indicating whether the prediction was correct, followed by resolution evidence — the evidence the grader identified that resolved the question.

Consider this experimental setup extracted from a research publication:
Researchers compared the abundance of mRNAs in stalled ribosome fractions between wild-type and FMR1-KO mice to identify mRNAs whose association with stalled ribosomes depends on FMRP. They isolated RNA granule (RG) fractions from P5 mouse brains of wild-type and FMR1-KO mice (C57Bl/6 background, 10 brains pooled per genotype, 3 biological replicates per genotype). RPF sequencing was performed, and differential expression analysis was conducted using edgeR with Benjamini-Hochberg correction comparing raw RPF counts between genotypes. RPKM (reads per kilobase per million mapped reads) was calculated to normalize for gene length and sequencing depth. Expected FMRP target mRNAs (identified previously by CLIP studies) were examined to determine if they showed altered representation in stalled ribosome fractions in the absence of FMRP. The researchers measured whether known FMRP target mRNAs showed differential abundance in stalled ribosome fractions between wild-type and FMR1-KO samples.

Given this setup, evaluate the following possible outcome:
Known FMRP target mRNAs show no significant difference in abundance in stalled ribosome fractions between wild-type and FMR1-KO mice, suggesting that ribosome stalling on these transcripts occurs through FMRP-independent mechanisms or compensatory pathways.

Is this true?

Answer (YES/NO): NO